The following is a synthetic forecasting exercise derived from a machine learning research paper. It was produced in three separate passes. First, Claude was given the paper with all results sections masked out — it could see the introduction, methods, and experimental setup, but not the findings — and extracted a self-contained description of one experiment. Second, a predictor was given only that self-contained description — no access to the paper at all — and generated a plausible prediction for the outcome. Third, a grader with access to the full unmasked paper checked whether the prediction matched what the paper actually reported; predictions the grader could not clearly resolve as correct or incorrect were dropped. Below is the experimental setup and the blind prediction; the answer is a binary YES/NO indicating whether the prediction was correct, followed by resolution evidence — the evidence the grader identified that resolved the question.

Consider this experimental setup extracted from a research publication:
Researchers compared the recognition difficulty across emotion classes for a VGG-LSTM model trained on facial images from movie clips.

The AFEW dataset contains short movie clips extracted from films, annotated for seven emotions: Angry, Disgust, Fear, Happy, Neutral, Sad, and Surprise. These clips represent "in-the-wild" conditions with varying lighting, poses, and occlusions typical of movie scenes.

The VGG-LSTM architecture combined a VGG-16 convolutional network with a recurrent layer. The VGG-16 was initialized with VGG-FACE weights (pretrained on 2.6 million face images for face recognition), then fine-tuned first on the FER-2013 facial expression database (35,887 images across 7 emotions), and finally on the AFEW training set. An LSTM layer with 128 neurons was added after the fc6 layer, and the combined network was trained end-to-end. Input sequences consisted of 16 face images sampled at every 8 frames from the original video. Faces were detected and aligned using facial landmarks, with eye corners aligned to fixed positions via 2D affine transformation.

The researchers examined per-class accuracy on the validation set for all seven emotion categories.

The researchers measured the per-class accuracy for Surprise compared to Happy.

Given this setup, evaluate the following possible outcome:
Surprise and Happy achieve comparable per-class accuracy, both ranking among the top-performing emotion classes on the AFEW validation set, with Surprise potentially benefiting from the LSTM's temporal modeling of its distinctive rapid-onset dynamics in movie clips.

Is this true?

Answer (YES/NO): NO